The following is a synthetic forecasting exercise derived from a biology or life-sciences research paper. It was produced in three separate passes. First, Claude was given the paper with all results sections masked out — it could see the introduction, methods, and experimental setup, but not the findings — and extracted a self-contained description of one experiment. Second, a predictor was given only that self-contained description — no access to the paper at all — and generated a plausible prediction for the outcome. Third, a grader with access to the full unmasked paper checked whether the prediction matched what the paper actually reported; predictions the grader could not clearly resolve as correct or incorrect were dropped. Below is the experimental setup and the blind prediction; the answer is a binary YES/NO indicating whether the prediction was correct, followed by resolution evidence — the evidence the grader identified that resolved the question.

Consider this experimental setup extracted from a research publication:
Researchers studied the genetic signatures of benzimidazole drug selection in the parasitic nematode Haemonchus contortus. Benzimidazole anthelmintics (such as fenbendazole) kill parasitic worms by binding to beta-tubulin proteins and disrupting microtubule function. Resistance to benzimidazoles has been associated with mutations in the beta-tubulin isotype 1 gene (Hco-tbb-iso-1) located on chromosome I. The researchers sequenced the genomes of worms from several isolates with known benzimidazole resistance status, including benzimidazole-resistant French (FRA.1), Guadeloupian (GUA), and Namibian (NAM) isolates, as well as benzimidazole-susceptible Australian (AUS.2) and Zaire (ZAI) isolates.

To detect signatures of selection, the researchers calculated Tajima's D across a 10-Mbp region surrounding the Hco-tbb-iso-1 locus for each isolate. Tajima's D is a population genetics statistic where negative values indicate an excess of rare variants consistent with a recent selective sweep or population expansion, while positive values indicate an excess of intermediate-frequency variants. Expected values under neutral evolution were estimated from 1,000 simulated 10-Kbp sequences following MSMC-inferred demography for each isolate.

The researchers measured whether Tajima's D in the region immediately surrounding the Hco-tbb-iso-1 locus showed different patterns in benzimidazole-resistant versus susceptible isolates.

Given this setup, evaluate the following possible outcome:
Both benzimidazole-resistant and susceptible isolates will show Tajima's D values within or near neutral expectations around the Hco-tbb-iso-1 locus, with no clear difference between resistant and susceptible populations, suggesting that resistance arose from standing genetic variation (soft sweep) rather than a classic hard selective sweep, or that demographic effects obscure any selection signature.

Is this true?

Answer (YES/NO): NO